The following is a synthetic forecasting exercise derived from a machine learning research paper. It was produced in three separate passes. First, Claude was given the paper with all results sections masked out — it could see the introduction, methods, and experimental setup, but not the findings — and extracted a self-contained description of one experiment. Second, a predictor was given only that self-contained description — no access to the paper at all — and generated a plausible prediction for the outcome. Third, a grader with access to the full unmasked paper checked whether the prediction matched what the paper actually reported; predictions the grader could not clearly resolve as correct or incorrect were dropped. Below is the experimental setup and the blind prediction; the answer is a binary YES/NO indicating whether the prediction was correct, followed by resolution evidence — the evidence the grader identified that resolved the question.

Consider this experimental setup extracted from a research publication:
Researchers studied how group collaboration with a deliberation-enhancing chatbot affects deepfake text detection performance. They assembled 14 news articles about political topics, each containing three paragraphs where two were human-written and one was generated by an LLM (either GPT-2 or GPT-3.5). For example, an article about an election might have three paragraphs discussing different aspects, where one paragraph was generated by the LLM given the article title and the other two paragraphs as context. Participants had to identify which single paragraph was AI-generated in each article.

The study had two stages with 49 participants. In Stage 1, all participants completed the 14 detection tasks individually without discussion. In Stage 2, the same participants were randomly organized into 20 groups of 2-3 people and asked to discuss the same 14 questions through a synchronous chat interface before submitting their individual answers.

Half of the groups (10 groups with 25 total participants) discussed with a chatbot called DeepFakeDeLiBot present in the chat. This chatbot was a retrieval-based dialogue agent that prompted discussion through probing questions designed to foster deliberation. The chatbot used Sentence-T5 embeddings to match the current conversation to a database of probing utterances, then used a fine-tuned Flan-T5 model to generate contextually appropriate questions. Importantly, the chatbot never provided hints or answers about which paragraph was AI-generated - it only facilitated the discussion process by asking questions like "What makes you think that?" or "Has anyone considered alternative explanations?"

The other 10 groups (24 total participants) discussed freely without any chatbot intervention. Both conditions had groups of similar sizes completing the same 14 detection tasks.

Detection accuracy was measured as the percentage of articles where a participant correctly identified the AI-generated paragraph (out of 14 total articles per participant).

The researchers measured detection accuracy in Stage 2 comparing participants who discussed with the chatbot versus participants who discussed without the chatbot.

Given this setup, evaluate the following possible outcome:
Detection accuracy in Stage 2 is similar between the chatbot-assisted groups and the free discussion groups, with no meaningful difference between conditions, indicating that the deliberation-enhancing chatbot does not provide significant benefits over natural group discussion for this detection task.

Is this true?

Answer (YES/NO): YES